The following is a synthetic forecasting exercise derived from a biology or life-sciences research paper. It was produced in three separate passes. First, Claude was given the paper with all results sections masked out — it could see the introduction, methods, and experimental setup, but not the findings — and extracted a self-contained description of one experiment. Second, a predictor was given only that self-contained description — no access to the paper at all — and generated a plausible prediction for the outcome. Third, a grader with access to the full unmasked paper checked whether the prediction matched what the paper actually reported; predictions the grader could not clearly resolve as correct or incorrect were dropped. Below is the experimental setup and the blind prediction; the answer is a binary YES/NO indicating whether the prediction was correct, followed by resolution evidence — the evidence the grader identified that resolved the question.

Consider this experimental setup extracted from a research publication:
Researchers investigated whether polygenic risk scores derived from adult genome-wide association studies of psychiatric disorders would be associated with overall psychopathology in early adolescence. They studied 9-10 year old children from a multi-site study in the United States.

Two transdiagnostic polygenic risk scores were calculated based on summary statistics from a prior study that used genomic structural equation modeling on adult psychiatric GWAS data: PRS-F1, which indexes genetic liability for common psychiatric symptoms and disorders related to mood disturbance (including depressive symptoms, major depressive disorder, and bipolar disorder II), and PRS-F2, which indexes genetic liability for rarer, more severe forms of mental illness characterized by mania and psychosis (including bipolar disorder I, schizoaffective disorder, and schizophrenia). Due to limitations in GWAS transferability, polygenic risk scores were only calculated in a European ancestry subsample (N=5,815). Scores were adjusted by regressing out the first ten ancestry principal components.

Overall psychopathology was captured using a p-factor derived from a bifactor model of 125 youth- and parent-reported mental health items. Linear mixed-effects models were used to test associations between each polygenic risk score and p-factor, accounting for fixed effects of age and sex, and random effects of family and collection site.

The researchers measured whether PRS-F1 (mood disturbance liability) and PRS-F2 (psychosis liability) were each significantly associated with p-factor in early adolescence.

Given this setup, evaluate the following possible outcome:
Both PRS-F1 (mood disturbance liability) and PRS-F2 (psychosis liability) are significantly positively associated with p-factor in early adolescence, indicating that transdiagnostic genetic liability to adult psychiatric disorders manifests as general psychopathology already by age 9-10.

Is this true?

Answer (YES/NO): NO